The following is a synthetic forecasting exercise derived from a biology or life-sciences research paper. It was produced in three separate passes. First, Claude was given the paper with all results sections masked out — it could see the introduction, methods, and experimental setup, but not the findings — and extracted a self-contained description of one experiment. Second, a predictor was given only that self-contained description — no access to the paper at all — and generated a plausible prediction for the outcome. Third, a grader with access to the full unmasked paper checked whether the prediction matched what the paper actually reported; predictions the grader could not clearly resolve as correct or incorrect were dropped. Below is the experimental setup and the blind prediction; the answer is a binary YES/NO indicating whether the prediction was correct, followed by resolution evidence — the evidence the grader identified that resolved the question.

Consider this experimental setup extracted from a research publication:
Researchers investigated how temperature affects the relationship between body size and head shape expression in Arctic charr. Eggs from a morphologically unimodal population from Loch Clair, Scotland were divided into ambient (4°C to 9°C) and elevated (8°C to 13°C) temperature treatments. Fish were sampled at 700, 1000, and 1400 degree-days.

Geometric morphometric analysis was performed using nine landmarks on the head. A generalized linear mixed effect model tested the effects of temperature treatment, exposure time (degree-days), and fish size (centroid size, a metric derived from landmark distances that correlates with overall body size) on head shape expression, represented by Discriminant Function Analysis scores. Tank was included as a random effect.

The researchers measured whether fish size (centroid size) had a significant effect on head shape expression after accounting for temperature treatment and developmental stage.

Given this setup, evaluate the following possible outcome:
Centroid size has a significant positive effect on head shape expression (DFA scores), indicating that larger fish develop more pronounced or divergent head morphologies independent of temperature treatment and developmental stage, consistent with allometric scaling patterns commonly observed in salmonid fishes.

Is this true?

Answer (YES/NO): NO